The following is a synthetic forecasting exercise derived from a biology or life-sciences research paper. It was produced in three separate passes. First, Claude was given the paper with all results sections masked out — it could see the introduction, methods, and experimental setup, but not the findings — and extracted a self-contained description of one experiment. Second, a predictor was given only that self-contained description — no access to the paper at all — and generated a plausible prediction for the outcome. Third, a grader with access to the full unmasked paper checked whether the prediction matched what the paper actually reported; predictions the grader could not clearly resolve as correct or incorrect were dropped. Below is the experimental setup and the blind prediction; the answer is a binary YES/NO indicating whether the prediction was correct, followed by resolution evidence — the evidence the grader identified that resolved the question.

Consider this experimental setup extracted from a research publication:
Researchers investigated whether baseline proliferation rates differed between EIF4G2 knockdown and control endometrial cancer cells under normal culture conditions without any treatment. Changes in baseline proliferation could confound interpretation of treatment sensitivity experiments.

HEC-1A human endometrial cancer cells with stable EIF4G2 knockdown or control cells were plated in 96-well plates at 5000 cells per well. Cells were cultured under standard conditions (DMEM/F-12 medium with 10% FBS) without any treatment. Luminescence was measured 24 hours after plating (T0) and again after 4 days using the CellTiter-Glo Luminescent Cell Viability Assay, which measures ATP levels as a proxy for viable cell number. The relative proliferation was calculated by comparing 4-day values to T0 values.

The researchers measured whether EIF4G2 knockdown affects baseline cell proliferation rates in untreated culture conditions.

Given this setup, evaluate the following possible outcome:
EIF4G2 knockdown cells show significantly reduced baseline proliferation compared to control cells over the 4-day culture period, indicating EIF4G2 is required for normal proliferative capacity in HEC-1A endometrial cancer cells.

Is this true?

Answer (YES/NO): NO